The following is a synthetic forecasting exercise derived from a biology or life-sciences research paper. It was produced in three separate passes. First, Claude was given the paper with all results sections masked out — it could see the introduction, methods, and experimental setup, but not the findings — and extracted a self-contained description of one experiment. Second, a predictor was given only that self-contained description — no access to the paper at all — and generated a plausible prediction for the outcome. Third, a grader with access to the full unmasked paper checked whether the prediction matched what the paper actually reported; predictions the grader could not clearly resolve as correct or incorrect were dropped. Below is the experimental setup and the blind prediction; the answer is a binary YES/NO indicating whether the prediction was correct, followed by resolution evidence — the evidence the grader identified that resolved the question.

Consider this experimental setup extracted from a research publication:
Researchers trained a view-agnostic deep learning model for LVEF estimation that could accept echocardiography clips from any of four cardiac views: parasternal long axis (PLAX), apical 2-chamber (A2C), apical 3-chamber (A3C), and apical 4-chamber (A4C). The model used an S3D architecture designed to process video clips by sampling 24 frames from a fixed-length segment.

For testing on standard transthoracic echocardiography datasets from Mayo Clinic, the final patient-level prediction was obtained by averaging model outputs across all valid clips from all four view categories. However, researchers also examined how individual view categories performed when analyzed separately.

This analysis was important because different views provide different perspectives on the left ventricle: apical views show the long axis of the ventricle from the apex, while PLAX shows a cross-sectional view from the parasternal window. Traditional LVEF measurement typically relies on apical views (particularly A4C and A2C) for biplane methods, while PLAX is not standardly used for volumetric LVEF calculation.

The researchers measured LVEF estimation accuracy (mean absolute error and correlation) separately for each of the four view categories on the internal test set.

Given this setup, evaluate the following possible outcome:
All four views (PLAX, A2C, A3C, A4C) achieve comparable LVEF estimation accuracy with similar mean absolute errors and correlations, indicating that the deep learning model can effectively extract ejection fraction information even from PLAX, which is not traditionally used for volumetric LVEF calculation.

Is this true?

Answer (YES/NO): YES